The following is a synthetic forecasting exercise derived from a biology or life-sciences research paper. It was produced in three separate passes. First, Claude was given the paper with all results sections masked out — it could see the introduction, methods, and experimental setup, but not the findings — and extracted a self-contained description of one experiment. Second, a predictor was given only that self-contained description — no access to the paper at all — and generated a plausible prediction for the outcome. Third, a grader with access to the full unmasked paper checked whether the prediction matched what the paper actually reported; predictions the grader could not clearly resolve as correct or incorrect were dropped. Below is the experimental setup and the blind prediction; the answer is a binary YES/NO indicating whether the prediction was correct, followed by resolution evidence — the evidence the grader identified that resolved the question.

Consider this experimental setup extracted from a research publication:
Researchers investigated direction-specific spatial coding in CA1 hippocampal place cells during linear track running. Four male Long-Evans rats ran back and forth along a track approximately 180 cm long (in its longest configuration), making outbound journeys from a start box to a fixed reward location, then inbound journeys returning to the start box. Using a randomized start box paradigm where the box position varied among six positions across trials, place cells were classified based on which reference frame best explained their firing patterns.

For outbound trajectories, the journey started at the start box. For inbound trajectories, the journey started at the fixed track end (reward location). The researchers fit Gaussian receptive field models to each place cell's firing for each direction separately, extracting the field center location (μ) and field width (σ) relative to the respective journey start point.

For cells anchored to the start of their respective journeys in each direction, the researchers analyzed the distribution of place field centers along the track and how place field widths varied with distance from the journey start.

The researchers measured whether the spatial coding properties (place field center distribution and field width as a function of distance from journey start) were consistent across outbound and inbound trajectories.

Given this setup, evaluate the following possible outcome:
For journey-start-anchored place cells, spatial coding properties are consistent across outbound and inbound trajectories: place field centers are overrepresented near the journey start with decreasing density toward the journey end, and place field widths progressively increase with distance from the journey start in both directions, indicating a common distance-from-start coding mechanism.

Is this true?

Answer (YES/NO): YES